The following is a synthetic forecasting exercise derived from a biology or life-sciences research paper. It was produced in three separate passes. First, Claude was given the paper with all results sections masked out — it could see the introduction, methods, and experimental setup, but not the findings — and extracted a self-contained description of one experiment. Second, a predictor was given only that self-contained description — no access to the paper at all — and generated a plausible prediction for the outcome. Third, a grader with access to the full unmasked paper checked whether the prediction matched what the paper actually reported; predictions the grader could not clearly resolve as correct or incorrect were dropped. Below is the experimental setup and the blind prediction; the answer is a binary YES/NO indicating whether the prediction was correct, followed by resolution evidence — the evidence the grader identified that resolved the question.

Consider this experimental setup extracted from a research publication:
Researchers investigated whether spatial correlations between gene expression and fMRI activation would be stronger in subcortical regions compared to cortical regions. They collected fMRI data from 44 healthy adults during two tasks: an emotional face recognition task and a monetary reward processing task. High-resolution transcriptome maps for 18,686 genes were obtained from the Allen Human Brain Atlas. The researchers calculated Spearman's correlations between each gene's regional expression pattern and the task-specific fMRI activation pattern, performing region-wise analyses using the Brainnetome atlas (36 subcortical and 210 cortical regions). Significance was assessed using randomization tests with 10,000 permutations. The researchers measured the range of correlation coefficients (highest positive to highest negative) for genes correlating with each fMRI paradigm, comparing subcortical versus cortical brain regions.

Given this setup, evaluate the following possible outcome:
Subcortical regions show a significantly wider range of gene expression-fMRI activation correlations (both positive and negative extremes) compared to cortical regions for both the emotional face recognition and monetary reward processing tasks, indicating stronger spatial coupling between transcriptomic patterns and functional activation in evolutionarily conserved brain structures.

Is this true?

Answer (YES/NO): YES